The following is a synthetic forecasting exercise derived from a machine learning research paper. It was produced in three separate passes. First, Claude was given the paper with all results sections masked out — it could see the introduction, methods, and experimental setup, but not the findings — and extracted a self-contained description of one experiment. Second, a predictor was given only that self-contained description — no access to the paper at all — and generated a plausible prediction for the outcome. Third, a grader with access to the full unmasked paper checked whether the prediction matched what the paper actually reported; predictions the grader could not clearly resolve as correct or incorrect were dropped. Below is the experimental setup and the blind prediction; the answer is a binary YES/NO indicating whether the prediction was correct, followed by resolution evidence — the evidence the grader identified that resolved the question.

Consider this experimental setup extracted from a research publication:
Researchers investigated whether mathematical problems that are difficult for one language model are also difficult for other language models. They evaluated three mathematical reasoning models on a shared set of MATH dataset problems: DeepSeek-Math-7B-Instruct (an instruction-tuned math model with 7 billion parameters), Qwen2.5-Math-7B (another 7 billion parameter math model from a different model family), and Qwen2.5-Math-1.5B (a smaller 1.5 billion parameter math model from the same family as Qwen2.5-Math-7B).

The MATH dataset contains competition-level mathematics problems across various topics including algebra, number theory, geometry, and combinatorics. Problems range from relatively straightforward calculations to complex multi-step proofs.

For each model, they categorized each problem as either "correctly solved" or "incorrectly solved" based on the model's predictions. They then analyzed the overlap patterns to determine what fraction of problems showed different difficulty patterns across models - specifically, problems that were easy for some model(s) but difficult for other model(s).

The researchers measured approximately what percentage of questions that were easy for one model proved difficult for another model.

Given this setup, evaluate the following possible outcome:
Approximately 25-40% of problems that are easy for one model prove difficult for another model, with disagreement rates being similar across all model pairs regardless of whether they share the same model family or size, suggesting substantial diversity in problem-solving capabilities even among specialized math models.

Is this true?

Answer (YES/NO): NO